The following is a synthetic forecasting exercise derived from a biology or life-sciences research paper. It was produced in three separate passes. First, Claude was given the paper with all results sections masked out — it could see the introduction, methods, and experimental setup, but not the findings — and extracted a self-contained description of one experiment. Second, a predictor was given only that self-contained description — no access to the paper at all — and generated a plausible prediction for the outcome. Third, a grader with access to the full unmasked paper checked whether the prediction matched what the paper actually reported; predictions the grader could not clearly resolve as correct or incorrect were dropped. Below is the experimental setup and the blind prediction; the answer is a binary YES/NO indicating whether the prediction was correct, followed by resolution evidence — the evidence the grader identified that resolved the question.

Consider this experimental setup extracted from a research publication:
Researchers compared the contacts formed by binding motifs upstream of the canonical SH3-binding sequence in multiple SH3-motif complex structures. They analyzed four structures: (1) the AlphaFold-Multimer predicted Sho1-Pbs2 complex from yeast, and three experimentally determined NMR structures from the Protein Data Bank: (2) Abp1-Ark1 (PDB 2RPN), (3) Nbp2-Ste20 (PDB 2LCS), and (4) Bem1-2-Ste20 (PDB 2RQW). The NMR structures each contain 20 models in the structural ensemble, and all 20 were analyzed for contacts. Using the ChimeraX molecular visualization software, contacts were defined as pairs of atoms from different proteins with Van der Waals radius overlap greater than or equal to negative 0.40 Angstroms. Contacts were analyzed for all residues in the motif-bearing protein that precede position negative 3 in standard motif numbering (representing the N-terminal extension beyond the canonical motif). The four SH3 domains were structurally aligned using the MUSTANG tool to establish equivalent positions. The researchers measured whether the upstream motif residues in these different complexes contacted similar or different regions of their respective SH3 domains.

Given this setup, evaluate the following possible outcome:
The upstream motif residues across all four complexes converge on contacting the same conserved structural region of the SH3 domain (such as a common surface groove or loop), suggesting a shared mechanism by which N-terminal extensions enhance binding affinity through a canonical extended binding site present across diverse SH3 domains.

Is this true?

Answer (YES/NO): NO